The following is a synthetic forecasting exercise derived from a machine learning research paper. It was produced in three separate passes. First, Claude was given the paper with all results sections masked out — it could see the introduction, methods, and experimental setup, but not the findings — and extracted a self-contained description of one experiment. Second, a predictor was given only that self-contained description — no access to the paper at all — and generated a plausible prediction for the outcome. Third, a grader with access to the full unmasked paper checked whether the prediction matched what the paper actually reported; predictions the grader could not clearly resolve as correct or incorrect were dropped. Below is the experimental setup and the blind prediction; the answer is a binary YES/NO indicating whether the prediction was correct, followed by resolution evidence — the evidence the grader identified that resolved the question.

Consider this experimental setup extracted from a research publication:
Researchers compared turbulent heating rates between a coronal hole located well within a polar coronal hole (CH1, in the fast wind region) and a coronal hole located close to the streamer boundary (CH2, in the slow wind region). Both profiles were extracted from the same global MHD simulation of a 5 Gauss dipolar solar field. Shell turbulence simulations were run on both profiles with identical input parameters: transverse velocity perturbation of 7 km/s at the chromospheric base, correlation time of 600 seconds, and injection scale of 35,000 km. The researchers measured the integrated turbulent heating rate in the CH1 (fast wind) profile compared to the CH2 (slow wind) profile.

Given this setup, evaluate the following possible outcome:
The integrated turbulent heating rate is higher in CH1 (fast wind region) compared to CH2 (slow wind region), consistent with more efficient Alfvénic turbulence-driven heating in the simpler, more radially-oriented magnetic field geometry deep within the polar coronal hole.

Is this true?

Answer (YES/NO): NO